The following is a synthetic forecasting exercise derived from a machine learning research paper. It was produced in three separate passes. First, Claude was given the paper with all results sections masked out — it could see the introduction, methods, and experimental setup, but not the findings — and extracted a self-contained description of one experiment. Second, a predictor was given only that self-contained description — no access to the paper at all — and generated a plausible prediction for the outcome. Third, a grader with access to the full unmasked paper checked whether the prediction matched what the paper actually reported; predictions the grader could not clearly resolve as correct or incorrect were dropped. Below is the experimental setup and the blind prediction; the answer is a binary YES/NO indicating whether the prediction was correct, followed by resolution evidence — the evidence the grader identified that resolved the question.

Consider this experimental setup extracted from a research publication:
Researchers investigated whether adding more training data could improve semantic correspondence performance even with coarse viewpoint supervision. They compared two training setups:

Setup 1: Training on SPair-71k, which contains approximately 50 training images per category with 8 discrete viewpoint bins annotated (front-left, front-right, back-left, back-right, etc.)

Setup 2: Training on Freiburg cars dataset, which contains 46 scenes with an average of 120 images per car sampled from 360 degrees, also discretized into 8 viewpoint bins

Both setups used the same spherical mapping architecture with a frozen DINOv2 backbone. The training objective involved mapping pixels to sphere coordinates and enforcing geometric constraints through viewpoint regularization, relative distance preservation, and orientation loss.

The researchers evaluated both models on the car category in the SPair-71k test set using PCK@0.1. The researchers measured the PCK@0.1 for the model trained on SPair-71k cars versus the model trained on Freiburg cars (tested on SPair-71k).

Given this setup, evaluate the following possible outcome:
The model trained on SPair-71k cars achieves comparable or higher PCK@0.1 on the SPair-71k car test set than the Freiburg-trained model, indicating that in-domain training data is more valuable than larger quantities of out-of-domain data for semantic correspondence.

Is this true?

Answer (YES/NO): NO